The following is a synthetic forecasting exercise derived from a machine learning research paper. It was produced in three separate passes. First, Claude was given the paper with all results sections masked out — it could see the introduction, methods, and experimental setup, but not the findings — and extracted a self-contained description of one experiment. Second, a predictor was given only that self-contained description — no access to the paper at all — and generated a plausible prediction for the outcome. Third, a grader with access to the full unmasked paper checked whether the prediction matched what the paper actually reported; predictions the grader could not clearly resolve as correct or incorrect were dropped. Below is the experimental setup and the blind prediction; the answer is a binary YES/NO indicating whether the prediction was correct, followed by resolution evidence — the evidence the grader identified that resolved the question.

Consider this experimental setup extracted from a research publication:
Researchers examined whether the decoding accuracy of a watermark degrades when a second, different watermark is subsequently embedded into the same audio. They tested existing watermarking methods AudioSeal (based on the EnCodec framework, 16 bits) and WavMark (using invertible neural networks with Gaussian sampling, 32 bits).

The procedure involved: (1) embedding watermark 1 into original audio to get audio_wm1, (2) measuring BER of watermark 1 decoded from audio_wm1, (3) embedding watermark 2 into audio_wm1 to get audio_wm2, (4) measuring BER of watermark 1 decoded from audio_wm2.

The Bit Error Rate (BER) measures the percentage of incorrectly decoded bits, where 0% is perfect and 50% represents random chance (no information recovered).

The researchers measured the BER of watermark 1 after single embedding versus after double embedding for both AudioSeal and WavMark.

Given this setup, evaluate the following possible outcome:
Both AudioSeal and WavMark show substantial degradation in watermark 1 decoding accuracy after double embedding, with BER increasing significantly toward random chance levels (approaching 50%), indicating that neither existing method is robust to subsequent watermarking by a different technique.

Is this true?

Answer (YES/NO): YES